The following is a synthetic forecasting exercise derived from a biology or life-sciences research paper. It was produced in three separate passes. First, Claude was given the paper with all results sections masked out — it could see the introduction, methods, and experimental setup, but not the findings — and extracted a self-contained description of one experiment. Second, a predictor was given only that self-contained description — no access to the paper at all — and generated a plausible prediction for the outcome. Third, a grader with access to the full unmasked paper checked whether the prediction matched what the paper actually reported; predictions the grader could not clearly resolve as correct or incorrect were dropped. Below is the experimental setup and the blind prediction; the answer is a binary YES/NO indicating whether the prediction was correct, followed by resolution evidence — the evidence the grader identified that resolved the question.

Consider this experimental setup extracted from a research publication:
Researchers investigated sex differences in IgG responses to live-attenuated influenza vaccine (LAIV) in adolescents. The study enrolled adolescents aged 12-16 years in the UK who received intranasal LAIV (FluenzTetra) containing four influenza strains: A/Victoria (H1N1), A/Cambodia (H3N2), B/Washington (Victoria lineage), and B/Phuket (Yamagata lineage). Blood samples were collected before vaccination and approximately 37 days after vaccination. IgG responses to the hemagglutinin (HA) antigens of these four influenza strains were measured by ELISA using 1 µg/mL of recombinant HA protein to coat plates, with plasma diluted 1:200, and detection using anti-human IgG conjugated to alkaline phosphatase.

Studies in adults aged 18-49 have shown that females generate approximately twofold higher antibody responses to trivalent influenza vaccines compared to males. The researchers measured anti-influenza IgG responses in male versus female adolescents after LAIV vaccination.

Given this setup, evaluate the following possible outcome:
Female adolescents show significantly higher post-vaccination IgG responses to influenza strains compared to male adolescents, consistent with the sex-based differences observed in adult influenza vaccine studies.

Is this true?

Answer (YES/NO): NO